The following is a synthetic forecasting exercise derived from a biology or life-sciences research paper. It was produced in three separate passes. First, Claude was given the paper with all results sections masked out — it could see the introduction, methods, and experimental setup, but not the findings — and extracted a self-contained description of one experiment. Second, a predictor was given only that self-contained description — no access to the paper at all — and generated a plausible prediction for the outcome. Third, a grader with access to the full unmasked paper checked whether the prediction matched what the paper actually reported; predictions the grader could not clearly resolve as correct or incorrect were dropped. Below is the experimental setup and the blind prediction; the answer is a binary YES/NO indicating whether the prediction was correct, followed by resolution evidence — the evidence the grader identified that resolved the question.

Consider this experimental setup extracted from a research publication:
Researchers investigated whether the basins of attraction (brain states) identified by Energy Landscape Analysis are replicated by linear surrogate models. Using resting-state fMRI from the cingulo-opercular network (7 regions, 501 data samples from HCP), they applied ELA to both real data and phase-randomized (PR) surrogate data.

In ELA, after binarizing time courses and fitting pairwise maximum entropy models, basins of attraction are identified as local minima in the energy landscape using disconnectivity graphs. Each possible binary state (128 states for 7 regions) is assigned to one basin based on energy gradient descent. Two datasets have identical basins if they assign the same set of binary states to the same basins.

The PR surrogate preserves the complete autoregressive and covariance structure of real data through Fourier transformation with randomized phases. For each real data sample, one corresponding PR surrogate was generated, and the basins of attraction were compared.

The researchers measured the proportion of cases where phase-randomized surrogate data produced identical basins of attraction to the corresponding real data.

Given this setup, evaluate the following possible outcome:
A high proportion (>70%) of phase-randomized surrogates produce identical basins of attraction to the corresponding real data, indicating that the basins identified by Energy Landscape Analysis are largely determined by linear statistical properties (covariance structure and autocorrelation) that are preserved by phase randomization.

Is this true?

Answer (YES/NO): NO